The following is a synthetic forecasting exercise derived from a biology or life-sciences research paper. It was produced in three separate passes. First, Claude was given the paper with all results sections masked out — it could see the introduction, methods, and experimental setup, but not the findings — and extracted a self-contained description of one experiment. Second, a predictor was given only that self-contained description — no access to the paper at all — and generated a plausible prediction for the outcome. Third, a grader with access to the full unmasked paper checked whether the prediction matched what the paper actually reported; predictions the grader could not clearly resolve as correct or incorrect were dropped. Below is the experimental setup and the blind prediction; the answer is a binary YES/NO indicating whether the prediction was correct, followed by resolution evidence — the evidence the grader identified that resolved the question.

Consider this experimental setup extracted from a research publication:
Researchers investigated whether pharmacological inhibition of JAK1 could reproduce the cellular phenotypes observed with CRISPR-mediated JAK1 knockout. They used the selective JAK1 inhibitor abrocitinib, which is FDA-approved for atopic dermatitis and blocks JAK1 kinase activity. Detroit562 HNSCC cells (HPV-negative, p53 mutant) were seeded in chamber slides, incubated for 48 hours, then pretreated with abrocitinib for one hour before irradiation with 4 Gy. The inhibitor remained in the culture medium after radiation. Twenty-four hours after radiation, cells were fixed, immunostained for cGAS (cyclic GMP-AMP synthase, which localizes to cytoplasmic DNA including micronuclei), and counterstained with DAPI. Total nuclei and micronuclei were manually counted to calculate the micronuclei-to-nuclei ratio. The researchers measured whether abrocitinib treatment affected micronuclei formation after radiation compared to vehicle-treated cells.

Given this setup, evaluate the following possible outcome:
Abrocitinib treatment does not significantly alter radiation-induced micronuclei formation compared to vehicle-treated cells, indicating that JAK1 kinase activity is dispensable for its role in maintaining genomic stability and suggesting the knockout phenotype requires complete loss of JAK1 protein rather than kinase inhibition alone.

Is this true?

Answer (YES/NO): NO